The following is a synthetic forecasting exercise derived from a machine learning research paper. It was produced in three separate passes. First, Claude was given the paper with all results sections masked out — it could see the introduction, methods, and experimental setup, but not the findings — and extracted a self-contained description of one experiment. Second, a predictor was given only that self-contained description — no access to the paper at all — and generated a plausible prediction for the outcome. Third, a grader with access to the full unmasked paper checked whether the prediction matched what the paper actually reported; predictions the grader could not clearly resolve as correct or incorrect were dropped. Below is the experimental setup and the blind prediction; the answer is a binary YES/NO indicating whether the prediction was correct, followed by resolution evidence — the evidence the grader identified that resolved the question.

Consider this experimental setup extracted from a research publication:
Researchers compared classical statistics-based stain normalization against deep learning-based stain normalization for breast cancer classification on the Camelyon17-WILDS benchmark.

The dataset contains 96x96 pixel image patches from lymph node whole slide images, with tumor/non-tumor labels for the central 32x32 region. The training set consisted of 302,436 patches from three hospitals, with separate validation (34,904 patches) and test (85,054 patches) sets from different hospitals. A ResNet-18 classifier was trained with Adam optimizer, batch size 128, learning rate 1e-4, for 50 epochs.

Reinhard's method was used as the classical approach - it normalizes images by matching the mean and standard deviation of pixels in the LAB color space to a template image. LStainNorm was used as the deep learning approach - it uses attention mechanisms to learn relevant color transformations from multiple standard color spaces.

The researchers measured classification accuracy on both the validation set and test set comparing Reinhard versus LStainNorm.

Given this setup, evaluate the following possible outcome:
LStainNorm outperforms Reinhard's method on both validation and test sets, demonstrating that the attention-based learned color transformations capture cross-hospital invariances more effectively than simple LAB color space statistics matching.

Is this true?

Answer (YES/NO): NO